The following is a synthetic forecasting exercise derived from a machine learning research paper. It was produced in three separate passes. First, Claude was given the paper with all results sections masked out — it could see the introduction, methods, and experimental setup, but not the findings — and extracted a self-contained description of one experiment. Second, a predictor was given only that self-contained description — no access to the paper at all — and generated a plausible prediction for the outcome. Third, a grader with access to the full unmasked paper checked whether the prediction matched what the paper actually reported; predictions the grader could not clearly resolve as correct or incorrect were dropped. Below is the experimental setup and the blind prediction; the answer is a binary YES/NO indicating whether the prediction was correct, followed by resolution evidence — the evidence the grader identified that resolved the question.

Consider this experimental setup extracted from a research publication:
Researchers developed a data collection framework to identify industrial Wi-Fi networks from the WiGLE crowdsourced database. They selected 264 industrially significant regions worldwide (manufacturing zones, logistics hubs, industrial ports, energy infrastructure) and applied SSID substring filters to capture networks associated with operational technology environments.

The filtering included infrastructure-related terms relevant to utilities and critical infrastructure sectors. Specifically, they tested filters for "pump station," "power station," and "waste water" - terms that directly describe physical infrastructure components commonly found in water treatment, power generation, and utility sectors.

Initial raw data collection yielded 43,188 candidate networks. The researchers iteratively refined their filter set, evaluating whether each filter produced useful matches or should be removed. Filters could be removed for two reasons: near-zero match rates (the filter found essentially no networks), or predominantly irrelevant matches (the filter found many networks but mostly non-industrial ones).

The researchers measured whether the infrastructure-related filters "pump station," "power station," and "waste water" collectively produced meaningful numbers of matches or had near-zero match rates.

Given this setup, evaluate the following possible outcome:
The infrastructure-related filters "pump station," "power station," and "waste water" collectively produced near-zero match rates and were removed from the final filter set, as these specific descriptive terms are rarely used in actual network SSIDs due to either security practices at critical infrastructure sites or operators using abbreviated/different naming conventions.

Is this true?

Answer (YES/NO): YES